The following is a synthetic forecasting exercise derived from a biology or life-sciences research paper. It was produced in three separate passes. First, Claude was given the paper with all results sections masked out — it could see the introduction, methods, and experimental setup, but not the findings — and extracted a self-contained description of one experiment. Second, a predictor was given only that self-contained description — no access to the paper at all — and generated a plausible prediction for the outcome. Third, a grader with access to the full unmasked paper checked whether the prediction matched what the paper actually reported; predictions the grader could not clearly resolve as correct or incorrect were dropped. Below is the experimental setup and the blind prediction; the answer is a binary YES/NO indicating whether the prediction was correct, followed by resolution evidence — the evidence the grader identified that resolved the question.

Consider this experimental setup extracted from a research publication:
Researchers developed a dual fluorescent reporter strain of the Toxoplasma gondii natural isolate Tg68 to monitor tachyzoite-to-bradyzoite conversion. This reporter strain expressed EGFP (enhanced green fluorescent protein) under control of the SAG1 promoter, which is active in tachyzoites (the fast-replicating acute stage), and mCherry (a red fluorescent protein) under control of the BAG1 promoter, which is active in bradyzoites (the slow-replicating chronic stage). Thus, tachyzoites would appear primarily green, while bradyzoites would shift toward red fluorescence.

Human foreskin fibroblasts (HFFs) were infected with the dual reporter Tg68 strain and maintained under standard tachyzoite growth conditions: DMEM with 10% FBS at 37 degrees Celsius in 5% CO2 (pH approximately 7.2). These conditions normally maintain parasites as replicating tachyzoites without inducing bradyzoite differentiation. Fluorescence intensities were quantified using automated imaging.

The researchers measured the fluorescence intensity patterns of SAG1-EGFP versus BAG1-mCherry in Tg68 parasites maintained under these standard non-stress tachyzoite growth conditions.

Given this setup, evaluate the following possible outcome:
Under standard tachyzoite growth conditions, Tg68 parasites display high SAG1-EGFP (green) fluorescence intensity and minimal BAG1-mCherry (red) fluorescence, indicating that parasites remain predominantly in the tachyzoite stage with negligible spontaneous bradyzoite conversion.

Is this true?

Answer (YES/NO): YES